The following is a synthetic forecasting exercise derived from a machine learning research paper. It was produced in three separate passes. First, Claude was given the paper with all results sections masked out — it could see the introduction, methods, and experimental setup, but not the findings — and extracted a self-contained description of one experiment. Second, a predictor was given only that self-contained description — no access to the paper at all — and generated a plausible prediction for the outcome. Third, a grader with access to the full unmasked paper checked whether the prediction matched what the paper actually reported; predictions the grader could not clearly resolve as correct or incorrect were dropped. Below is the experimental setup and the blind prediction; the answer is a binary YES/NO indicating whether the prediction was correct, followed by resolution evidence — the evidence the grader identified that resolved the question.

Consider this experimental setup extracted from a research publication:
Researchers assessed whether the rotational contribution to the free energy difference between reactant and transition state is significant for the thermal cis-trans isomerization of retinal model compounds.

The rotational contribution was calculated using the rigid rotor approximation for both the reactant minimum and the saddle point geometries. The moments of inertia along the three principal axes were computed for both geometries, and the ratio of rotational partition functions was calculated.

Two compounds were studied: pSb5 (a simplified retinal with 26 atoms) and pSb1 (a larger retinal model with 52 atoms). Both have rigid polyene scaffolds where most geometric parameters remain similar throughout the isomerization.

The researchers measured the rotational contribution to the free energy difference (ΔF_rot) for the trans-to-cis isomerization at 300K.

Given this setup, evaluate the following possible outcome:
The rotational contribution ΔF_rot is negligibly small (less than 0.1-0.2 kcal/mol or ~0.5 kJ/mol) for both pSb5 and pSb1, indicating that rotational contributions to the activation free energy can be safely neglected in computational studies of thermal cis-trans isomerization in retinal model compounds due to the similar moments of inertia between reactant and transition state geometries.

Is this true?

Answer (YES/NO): YES